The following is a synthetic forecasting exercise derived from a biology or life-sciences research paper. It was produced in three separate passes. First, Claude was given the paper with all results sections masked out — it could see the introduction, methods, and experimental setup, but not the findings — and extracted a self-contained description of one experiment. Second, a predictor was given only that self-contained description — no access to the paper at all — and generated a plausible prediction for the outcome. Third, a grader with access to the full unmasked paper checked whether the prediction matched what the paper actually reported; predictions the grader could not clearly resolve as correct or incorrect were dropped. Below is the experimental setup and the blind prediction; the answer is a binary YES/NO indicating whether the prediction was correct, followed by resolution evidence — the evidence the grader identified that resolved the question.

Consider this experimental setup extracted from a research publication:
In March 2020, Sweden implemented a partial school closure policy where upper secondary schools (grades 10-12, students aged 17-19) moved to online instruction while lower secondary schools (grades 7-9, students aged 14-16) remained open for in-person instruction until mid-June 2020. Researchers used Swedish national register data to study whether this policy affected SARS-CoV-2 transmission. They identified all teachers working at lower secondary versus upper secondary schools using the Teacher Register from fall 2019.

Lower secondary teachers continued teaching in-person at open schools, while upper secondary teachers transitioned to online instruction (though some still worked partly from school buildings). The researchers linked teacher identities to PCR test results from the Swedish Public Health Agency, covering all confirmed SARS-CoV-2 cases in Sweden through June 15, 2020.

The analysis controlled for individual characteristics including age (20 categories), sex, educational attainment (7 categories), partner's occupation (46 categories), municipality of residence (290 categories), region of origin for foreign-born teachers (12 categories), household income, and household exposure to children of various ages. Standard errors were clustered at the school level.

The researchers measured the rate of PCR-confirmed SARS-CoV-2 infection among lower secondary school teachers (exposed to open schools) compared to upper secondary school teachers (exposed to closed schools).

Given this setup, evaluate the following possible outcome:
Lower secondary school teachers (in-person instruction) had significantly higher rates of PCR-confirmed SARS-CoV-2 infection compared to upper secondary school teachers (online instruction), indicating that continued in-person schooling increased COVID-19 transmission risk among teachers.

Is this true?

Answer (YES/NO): YES